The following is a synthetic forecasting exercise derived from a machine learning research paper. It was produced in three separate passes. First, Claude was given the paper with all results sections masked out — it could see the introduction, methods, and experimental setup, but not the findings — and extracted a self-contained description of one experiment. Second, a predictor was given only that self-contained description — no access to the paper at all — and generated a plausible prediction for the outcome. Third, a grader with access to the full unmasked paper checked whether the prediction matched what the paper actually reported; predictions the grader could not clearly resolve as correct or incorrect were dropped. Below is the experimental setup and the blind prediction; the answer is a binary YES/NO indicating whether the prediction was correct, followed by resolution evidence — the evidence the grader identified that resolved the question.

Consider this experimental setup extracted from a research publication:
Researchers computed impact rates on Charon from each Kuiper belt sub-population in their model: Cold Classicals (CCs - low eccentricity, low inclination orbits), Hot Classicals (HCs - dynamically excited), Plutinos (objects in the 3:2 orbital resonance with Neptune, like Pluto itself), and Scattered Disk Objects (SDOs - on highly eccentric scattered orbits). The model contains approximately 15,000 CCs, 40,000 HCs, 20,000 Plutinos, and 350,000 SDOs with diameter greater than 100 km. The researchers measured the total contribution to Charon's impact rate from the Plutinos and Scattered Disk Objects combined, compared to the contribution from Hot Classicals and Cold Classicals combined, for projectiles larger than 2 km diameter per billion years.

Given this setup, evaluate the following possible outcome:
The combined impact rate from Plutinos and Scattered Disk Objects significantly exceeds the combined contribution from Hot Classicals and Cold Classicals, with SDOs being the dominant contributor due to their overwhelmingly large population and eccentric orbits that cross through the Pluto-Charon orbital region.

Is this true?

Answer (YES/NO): NO